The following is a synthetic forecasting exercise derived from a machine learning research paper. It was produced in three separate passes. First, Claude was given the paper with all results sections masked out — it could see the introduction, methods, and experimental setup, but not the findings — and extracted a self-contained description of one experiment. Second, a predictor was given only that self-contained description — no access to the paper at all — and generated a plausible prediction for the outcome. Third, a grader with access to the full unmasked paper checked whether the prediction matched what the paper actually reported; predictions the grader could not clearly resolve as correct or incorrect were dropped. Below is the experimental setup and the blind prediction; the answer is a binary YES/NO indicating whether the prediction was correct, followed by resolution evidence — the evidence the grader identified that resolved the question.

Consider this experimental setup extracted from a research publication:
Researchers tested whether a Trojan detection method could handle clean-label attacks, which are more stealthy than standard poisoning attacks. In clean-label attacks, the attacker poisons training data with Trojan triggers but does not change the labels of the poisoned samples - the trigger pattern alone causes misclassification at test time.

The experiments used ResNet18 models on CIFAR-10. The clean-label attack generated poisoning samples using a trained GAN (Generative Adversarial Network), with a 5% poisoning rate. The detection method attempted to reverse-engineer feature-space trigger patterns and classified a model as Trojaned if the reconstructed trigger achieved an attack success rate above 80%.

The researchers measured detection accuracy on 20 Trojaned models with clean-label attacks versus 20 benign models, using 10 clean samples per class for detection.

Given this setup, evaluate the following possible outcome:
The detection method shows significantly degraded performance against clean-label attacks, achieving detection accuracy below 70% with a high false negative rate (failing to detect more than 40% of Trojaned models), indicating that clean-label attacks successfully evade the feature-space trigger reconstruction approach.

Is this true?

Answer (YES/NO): NO